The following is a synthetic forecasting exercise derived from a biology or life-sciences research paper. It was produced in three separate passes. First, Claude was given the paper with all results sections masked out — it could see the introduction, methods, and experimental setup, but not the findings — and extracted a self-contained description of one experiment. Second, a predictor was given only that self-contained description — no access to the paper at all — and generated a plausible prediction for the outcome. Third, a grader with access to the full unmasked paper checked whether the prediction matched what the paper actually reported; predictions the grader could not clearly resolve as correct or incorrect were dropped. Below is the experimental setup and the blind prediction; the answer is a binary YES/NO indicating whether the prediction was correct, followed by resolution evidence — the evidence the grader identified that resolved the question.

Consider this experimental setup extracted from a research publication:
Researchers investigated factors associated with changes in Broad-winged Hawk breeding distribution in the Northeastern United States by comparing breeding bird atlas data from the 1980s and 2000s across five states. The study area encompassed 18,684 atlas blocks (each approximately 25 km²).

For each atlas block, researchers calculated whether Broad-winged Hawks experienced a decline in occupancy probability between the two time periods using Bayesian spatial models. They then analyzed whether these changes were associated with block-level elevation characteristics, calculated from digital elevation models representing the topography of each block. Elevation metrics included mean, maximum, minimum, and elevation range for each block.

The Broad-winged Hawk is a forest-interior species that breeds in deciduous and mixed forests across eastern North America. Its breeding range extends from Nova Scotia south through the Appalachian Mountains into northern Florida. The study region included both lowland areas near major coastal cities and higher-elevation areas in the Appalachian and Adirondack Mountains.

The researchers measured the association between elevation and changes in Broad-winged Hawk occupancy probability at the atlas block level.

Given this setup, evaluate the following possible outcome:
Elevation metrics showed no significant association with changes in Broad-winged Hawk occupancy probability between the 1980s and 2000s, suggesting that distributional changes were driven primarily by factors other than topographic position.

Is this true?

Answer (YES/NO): YES